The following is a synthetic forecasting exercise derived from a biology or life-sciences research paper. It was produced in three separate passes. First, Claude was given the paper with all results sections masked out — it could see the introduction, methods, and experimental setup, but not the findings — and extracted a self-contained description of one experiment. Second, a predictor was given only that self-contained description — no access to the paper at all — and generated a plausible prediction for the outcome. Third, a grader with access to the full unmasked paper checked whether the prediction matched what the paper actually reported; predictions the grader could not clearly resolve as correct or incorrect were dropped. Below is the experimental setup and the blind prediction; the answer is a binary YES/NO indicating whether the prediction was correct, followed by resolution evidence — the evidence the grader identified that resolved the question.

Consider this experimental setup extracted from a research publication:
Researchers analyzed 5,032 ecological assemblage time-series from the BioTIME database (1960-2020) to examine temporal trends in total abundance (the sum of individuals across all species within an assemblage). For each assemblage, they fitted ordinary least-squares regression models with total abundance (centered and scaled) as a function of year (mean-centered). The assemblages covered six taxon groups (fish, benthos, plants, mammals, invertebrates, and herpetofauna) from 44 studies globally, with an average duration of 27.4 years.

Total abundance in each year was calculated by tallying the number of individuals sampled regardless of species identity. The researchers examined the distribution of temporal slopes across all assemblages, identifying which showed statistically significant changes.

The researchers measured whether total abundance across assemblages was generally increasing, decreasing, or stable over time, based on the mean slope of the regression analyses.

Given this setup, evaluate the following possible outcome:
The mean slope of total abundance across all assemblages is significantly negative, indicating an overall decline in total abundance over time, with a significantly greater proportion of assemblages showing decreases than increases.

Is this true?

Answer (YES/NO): NO